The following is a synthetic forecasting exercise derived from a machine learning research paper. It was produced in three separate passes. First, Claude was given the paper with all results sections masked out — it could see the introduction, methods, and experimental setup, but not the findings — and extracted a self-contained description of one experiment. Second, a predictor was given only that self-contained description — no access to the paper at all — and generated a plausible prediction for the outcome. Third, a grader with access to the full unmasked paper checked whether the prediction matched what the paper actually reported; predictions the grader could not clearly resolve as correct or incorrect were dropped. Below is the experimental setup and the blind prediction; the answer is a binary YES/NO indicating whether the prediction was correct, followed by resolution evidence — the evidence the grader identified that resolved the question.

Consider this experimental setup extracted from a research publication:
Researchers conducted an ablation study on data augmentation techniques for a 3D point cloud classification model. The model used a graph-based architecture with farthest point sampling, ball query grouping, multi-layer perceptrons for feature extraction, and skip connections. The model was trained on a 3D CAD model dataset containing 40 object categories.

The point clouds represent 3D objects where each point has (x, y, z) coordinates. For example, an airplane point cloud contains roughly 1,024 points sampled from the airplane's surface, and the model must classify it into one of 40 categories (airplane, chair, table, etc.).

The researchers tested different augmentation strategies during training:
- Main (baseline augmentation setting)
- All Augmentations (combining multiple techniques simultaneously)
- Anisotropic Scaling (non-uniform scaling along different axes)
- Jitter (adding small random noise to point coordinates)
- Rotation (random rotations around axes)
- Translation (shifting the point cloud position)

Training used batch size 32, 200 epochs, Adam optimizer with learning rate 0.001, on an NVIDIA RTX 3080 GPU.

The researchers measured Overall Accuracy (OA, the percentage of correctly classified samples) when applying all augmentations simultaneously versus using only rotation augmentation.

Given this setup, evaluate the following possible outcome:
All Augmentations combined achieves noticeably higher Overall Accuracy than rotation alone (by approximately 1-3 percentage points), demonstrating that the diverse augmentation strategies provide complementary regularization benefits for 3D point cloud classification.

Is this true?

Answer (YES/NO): NO